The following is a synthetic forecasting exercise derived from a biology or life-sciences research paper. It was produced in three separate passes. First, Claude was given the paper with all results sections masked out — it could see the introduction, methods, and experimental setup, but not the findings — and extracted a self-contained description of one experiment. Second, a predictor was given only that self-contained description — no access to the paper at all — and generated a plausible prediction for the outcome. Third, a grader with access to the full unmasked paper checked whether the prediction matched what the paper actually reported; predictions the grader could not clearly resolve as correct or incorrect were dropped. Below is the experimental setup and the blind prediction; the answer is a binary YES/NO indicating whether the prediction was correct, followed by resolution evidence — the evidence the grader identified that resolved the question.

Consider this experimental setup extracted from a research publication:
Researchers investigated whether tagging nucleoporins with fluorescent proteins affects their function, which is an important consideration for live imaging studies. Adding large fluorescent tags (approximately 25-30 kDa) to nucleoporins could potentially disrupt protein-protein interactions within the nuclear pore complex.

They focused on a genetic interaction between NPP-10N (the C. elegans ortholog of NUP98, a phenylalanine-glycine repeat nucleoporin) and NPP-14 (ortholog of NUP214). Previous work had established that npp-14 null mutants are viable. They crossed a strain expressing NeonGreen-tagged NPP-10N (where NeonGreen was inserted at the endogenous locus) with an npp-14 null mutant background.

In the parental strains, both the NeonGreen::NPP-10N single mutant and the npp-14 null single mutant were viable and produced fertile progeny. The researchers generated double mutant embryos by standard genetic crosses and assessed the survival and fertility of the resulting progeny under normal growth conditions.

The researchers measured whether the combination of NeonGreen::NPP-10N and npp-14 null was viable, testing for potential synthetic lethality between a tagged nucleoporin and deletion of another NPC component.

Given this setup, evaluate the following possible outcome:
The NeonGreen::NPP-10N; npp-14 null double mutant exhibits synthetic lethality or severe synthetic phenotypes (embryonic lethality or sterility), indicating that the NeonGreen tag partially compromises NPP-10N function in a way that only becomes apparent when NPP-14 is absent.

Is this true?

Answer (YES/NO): YES